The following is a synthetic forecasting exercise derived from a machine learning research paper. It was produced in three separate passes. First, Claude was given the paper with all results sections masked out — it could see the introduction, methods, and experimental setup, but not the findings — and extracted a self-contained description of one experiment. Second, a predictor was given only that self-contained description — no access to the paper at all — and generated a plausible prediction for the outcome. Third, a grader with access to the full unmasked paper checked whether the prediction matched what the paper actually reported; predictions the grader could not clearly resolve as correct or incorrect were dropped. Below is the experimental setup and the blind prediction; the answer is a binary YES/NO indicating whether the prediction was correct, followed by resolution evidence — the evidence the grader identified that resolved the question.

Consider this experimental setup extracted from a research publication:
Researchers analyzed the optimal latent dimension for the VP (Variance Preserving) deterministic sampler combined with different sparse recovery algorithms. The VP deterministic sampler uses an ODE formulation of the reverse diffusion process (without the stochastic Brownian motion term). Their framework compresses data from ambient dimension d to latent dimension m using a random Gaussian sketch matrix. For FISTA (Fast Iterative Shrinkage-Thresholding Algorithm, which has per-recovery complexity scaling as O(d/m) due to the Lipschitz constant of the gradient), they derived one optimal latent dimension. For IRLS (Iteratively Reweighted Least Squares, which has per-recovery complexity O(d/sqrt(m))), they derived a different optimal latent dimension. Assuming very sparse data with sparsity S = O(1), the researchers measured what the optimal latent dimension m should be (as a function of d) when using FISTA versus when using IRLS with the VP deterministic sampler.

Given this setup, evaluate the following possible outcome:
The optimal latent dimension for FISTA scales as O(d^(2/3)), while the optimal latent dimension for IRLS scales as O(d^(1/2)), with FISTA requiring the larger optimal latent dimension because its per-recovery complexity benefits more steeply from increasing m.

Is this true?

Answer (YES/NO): NO